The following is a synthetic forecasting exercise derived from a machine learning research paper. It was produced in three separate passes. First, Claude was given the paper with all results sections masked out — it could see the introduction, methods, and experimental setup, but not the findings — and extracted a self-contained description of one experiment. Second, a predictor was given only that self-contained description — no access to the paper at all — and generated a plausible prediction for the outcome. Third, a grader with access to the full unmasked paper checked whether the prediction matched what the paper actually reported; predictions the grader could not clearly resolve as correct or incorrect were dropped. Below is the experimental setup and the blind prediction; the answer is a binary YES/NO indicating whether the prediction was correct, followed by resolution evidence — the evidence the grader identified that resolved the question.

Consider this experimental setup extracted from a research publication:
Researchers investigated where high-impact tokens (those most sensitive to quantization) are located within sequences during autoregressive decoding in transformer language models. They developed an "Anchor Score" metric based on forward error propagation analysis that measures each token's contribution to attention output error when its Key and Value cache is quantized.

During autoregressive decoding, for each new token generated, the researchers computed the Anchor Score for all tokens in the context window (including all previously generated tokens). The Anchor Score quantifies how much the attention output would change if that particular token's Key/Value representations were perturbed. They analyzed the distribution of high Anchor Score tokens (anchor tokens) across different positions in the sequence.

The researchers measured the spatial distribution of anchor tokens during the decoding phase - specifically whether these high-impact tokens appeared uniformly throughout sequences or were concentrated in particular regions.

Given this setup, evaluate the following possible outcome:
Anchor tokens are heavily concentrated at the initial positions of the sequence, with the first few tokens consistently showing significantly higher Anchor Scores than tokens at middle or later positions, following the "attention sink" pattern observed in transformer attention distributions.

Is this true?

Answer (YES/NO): NO